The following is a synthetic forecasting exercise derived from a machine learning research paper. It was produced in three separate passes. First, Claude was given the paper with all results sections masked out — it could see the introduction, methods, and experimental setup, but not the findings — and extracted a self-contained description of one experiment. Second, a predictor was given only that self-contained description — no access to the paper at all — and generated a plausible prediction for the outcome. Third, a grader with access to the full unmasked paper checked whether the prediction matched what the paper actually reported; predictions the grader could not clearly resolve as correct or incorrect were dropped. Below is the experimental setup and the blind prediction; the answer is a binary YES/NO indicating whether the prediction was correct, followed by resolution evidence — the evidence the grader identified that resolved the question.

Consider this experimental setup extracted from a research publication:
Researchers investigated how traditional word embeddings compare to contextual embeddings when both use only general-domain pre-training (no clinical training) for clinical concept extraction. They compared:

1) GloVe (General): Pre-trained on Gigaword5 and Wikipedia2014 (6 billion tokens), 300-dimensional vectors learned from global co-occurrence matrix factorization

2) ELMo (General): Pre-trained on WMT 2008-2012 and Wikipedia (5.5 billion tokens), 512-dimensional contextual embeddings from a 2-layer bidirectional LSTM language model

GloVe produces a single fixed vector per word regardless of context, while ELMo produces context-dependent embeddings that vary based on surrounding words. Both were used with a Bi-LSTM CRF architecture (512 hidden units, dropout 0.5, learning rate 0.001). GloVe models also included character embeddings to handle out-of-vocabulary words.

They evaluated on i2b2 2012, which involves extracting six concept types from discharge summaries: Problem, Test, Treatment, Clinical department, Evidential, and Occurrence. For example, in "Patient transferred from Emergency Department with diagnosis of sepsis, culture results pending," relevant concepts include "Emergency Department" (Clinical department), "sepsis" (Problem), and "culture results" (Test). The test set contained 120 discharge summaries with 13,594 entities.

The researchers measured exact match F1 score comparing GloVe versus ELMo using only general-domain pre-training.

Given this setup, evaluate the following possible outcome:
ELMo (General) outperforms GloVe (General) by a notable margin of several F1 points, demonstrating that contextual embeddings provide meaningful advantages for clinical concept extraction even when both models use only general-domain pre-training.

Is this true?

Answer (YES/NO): NO